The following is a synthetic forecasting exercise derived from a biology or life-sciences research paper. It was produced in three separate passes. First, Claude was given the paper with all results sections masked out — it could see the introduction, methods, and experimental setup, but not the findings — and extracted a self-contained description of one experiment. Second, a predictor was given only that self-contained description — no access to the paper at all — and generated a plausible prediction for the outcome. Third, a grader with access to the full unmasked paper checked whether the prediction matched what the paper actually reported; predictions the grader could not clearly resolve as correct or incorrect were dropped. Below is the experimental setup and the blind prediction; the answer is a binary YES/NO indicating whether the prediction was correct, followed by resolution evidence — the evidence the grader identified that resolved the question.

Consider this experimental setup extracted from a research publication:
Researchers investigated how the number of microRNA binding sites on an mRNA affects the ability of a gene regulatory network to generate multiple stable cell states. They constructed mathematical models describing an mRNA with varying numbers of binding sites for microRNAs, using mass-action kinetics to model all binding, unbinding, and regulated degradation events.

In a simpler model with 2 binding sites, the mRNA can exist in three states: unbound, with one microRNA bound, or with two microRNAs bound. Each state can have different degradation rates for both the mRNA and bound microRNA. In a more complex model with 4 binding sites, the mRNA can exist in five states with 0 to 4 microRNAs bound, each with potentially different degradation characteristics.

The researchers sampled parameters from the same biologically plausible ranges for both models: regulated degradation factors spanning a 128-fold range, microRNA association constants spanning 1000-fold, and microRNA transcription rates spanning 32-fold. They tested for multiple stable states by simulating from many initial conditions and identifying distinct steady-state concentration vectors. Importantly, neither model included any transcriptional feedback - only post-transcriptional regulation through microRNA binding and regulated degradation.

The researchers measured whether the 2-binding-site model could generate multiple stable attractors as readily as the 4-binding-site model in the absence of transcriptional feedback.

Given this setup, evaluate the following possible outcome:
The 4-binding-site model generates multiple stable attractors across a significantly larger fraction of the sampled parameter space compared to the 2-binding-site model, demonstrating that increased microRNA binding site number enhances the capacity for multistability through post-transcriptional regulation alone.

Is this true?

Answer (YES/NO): YES